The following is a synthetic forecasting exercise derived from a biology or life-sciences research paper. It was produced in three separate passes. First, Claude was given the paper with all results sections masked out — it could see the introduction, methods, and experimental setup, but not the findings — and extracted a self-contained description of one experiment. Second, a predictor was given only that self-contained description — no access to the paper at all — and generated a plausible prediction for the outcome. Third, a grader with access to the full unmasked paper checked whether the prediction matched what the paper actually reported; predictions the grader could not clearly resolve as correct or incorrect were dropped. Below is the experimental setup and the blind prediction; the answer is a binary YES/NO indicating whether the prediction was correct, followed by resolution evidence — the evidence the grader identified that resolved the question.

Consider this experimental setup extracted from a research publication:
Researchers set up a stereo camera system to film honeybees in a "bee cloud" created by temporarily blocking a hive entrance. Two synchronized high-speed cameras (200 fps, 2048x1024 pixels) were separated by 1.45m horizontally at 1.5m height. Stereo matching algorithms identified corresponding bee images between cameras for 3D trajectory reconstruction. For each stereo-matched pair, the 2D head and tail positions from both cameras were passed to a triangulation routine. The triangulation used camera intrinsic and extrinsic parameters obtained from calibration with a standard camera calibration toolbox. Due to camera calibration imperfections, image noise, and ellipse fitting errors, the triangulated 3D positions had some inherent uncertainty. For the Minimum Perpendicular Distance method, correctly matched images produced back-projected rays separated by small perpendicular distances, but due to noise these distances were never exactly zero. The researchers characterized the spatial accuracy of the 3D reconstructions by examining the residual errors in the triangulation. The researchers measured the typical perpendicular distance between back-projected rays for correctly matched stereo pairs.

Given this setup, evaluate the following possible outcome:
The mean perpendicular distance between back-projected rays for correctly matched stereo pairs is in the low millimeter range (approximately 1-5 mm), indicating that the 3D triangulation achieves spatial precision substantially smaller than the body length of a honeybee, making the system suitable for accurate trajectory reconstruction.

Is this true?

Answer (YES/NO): YES